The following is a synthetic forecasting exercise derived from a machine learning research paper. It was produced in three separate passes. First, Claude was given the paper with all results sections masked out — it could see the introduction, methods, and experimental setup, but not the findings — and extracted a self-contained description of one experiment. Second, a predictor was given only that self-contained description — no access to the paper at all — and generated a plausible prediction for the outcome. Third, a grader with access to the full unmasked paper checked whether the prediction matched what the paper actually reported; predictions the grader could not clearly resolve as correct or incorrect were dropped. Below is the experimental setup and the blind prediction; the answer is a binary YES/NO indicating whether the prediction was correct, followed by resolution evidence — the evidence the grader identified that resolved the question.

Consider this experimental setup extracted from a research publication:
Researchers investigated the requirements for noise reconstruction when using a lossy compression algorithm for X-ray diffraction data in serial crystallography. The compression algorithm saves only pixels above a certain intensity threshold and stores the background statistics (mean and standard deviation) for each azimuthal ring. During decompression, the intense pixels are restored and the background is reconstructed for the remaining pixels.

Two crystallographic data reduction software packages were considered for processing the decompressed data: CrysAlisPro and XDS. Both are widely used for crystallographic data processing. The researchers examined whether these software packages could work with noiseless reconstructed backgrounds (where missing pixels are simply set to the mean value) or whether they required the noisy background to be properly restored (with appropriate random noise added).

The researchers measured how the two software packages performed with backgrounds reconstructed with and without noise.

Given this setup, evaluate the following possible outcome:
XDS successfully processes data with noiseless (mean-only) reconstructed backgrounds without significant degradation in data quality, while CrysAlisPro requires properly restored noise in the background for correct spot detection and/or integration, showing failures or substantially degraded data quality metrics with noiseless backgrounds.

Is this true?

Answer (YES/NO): NO